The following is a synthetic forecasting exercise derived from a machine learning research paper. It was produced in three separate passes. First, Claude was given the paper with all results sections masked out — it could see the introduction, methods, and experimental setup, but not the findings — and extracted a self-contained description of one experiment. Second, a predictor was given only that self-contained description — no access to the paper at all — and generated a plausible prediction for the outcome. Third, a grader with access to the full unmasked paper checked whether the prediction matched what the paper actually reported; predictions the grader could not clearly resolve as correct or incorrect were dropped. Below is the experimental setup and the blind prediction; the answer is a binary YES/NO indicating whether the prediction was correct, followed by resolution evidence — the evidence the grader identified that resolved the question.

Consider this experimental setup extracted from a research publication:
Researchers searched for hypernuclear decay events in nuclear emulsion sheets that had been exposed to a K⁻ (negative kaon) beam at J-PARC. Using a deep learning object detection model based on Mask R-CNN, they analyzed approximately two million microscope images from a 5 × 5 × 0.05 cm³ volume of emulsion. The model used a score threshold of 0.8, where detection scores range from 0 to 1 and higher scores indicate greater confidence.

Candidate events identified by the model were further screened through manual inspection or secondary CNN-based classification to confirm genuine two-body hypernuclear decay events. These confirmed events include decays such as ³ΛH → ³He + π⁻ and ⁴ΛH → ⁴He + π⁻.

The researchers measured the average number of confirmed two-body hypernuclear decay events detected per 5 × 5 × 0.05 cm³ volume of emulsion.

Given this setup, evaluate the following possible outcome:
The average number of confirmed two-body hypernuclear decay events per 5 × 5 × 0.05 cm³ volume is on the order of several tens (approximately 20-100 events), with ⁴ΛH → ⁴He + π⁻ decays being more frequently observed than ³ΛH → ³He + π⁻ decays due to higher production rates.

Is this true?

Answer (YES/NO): NO